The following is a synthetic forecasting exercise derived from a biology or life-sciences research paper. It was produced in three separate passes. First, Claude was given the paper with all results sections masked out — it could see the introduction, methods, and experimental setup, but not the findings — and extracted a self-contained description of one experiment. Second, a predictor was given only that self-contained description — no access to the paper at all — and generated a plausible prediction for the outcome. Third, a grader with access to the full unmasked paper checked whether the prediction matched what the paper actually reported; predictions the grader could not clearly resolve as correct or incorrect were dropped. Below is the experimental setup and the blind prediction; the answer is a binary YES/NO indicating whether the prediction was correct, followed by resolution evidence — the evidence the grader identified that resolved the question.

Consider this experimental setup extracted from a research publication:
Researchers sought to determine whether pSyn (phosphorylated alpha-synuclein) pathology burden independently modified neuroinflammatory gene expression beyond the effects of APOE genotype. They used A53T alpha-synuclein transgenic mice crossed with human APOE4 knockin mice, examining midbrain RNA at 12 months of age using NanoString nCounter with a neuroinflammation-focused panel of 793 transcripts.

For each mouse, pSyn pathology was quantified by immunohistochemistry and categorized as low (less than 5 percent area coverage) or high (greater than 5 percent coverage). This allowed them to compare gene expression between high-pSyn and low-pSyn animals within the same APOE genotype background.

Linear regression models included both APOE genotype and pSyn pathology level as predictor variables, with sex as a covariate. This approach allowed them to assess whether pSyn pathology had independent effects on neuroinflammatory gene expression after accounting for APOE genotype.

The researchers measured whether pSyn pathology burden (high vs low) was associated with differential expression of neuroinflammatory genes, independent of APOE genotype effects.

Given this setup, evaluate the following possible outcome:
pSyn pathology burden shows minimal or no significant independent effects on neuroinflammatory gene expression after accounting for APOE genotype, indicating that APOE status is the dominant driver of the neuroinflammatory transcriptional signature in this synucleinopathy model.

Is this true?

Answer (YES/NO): NO